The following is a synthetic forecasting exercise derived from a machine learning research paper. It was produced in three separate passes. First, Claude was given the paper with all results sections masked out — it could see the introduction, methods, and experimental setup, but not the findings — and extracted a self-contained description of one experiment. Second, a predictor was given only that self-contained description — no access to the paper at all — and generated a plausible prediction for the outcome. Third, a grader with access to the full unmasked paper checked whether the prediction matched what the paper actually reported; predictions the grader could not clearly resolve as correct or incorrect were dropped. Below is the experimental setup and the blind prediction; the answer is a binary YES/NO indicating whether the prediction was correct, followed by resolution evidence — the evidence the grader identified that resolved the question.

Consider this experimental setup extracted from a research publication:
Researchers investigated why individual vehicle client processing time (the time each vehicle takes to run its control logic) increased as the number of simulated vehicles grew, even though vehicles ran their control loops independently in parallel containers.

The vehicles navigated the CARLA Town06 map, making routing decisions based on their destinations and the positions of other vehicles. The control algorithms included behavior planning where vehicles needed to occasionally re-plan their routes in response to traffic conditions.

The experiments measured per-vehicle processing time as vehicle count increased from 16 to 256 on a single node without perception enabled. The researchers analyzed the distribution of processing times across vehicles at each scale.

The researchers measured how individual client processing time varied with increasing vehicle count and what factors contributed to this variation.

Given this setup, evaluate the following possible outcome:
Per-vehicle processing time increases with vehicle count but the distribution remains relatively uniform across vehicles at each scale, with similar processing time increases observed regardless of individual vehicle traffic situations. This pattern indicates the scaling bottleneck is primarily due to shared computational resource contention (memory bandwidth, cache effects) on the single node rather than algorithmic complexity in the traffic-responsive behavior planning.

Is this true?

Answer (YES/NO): NO